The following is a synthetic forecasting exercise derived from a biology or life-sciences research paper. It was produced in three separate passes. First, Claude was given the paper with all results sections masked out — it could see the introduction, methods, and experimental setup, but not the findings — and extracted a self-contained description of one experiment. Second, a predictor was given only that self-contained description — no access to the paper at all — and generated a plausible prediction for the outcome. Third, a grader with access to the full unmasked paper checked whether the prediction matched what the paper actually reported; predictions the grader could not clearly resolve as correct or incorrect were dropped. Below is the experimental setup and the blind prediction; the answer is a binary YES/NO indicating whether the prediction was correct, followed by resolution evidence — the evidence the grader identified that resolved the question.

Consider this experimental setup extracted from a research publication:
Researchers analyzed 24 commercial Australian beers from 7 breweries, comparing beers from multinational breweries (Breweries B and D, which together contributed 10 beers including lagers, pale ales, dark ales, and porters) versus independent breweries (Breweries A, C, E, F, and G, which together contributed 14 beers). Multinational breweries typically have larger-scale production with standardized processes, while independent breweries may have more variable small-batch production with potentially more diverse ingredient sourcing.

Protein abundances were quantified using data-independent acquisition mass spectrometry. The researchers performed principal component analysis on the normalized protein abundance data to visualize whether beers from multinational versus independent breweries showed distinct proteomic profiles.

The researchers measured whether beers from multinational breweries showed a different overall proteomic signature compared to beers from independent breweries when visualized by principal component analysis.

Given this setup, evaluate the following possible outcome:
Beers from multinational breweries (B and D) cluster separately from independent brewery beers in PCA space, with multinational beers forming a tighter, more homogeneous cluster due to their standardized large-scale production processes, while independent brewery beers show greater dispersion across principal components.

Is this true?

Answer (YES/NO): YES